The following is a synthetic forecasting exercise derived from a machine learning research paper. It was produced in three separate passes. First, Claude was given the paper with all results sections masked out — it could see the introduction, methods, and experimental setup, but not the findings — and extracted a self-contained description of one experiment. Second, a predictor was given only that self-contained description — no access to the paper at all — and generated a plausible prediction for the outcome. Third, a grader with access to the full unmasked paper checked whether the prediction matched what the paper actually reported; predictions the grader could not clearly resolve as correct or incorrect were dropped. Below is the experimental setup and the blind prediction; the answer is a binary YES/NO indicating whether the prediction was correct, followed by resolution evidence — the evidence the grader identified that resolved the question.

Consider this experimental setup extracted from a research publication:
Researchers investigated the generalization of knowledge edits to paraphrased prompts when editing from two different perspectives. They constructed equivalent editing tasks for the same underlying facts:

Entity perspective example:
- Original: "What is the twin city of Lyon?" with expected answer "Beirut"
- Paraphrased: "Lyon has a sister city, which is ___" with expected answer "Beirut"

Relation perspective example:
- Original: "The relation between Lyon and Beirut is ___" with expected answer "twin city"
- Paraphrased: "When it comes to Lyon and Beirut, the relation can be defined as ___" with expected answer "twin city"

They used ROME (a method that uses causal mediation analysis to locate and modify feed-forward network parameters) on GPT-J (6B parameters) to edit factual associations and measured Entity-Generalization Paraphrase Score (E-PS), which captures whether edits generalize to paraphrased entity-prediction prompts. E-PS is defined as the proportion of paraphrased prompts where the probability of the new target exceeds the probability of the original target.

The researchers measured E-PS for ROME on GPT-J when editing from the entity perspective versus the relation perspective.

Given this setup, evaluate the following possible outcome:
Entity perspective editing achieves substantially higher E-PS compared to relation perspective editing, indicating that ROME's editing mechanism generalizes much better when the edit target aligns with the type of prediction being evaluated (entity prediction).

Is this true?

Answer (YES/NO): YES